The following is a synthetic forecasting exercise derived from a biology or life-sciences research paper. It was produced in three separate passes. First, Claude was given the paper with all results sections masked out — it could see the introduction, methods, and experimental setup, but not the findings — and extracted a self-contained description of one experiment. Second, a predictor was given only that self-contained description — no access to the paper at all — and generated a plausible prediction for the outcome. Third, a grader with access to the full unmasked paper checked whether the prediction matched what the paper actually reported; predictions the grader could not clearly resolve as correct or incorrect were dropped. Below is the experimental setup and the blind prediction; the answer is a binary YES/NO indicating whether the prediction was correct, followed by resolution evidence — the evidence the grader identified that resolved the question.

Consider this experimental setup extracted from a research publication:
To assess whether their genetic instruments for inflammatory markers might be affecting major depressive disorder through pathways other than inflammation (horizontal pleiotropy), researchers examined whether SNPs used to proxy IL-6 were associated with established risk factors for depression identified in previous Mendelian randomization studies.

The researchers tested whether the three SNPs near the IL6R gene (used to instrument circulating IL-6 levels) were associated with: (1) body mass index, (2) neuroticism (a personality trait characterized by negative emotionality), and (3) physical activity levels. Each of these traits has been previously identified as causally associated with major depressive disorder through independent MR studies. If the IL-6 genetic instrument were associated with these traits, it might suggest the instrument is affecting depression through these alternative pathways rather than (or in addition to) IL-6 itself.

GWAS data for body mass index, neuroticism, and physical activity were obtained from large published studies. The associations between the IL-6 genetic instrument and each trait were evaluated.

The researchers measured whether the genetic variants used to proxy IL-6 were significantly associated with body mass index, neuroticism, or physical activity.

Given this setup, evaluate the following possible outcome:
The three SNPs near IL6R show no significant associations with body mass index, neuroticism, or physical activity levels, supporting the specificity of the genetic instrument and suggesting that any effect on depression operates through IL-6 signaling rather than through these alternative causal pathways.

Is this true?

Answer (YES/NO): NO